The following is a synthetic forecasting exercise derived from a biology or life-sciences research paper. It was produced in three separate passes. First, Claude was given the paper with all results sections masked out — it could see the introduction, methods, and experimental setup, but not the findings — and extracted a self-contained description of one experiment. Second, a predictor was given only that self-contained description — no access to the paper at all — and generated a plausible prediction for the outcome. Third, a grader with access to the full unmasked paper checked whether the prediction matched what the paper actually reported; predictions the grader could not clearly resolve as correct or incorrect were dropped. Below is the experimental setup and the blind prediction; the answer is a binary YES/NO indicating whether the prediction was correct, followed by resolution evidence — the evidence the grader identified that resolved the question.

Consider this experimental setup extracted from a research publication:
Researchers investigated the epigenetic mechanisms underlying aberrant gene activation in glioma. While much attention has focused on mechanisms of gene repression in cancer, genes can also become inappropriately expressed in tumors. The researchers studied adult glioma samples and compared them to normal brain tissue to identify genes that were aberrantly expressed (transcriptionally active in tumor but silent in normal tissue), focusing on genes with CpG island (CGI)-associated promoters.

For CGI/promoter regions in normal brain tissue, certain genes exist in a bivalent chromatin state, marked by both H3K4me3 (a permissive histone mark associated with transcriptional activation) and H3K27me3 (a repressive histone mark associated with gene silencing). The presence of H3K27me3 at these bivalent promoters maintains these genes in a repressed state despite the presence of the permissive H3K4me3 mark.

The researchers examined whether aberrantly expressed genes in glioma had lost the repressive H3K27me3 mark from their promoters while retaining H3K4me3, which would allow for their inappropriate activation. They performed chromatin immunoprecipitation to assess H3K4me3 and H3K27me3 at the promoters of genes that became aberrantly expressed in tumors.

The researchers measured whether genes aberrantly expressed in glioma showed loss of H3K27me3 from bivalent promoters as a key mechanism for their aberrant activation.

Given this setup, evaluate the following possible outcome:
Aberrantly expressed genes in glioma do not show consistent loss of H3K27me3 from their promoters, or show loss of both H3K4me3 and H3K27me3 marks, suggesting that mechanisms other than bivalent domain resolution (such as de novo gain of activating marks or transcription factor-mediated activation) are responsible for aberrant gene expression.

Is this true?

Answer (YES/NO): NO